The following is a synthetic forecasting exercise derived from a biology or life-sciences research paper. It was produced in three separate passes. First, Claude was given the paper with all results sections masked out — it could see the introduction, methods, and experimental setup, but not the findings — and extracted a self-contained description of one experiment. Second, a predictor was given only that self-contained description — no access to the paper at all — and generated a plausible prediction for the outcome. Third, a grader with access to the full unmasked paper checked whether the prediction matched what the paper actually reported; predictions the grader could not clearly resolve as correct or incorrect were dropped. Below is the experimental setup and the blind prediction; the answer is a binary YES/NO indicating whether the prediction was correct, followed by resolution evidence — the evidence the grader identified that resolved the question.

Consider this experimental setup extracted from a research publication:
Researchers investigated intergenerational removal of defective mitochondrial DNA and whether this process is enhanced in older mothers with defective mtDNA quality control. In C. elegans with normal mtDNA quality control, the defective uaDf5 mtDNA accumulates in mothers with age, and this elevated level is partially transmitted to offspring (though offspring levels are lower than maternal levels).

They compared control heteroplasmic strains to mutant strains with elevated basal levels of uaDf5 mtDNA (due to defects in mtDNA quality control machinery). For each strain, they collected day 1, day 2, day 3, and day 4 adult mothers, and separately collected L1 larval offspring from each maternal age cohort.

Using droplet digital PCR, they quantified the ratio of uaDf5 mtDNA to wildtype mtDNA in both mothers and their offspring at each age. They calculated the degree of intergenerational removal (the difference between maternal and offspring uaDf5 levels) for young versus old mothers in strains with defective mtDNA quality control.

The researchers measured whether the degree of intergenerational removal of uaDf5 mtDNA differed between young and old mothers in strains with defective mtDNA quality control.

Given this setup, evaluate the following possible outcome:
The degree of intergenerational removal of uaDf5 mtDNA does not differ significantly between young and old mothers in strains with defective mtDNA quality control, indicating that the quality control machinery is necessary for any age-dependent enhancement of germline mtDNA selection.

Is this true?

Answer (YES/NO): NO